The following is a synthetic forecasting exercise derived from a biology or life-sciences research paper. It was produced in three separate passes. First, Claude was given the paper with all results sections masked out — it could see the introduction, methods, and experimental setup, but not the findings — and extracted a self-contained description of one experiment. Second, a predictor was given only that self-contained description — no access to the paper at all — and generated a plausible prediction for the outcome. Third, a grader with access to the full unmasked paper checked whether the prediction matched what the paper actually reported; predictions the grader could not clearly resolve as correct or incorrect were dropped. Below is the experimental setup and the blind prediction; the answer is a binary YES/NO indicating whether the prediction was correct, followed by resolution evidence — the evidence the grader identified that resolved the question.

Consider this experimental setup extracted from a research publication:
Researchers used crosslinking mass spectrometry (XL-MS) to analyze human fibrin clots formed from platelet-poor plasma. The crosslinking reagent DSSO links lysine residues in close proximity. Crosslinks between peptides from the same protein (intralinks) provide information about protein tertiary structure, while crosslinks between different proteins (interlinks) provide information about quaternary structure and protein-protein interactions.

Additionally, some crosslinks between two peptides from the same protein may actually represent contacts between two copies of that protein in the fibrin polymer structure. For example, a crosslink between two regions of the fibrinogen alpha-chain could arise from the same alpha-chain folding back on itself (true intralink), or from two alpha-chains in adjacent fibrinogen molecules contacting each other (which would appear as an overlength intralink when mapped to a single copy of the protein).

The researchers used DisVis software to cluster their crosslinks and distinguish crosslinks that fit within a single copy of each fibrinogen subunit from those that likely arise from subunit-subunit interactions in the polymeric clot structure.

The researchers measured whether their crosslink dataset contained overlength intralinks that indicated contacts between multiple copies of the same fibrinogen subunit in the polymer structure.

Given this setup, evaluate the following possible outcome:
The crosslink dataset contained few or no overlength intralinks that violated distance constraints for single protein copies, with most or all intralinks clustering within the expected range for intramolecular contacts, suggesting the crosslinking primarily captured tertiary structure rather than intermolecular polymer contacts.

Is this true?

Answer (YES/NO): NO